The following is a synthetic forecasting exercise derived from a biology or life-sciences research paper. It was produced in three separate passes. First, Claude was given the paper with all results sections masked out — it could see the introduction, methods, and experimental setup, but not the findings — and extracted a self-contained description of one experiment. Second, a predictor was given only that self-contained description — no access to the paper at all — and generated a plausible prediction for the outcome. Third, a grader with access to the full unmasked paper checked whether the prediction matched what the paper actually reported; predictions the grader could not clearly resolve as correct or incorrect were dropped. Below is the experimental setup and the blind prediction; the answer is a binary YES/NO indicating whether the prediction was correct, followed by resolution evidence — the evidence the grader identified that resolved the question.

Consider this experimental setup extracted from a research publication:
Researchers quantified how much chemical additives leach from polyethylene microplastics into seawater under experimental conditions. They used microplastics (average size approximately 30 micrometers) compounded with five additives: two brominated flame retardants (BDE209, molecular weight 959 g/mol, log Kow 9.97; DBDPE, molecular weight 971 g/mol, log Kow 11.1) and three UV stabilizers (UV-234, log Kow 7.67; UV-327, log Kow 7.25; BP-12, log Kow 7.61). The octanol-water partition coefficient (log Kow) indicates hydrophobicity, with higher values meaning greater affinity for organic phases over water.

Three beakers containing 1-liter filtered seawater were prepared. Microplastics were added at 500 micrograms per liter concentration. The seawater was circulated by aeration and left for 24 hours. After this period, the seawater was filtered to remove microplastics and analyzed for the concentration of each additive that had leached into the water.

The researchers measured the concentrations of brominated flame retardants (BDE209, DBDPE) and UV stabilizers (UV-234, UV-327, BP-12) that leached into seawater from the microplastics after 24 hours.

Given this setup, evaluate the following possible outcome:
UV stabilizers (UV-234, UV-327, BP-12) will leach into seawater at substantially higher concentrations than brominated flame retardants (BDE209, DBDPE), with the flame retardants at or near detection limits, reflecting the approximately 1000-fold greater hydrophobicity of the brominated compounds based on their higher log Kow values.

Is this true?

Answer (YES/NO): NO